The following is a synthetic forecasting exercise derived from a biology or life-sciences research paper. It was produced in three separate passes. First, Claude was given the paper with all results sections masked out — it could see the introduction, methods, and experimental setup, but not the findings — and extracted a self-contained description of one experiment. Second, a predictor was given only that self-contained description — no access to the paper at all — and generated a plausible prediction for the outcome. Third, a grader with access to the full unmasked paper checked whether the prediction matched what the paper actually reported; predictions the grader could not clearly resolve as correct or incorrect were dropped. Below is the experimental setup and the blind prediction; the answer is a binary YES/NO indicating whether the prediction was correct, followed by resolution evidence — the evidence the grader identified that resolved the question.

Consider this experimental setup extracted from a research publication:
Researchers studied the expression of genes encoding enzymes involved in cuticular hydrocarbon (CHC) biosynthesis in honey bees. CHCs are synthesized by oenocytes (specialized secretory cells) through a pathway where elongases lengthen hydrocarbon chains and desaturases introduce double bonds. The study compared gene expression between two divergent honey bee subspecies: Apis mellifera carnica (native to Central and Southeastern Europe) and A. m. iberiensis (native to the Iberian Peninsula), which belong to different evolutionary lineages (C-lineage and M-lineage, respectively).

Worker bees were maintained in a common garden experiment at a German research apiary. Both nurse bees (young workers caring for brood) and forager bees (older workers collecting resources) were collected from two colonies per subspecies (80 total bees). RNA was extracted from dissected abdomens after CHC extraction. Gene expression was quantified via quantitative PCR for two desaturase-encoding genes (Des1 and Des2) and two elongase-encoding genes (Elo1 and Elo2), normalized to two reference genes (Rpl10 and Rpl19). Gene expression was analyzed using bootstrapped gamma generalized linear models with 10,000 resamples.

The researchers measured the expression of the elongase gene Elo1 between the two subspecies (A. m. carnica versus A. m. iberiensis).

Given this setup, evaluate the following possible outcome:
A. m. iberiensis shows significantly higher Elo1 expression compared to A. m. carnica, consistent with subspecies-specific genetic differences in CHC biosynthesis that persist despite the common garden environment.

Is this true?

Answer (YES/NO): NO